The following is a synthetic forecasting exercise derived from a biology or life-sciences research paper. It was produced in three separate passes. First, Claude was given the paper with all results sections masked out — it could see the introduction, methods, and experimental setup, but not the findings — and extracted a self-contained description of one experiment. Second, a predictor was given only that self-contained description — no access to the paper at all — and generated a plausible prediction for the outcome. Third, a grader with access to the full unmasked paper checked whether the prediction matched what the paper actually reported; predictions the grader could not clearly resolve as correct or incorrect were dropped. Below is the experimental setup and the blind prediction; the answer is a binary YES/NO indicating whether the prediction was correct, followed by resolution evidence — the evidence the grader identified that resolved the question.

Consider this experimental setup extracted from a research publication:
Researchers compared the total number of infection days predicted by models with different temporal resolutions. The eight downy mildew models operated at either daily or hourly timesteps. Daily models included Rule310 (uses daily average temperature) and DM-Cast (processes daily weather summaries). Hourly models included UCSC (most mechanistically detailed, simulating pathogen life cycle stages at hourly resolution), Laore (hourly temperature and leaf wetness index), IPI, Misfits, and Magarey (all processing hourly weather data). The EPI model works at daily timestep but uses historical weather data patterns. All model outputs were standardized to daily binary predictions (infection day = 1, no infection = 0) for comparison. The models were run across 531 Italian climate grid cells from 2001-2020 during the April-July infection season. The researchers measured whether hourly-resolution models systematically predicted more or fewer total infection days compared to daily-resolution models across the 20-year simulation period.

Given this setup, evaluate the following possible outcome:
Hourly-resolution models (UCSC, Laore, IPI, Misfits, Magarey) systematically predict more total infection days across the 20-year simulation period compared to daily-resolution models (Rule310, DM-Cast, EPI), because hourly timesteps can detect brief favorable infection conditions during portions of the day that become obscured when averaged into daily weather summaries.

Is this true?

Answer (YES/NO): NO